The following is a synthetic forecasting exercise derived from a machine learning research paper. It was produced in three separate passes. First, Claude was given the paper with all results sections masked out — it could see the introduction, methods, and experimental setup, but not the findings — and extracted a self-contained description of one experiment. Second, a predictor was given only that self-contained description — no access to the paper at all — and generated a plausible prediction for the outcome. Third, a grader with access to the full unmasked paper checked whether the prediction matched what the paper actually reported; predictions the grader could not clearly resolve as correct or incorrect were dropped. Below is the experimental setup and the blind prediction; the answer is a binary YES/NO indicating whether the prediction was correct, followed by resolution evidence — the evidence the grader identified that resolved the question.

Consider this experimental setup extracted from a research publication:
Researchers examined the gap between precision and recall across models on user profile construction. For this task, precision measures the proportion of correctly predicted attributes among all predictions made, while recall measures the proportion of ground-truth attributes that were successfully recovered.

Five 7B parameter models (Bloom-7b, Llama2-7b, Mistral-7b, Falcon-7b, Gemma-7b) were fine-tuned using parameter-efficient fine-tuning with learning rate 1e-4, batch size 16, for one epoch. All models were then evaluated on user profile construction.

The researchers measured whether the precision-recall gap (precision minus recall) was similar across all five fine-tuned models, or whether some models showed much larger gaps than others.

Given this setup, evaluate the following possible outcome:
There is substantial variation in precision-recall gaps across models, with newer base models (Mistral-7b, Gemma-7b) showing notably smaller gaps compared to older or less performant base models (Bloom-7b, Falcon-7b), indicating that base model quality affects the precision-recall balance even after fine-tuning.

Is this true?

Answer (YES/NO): NO